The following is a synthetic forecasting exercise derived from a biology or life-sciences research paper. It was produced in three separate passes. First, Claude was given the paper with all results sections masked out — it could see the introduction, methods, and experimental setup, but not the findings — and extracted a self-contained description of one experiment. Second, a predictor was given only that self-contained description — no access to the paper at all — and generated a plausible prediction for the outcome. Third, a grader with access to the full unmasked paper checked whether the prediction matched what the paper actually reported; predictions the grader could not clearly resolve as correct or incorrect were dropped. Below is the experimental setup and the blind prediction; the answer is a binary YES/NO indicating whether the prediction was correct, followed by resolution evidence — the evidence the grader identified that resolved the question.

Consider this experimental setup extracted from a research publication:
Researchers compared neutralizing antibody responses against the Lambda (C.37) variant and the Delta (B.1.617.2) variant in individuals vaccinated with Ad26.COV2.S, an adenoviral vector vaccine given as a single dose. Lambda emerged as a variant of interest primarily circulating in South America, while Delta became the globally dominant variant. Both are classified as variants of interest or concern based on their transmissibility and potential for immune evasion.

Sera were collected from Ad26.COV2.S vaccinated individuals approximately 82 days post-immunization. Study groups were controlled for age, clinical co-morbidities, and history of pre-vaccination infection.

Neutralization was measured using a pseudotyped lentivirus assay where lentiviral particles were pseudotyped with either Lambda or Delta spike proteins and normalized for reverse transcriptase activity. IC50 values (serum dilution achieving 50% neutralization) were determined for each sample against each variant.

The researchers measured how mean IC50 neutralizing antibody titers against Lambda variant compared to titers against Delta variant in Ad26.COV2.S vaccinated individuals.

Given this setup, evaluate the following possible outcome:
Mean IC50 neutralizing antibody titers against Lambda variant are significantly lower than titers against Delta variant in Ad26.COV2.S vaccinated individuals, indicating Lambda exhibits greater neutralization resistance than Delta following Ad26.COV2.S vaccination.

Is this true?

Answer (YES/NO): NO